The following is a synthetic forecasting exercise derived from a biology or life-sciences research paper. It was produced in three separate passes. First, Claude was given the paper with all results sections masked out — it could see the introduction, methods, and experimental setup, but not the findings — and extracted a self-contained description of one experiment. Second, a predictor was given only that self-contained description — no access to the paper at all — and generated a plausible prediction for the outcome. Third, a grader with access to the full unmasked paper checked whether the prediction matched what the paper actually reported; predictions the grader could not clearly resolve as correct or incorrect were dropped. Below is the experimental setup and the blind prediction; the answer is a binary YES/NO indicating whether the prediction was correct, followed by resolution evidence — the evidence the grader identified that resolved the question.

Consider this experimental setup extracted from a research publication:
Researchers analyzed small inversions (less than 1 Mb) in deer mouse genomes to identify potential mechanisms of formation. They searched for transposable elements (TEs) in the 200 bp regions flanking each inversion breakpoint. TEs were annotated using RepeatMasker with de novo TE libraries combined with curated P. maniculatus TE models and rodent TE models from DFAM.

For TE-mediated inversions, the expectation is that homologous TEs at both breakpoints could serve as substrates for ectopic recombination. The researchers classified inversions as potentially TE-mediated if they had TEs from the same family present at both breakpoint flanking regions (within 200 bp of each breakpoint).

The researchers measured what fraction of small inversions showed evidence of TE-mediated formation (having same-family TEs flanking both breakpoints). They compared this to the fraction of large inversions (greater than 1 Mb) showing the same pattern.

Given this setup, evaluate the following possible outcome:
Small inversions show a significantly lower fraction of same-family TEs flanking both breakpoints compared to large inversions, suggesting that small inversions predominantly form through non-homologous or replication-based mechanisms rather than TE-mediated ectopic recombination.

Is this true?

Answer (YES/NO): NO